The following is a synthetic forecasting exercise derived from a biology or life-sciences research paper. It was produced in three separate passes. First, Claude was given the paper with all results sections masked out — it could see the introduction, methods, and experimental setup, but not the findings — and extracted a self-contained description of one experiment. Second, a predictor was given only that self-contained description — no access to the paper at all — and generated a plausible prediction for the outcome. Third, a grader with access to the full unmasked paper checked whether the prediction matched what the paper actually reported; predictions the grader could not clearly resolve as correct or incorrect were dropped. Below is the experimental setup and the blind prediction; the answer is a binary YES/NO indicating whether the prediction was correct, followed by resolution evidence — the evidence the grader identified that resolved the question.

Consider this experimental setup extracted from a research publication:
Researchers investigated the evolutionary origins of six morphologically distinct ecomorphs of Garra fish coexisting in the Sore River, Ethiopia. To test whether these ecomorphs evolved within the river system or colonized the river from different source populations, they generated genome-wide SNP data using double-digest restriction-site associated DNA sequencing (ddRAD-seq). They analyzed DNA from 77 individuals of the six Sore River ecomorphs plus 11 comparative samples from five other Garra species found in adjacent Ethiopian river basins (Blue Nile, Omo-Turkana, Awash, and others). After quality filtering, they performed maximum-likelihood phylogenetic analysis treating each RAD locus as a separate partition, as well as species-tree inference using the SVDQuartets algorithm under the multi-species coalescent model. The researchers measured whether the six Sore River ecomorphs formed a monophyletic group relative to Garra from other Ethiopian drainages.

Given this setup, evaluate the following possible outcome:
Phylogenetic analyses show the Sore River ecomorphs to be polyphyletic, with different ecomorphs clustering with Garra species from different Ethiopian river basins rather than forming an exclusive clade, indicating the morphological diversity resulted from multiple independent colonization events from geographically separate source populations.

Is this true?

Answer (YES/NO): NO